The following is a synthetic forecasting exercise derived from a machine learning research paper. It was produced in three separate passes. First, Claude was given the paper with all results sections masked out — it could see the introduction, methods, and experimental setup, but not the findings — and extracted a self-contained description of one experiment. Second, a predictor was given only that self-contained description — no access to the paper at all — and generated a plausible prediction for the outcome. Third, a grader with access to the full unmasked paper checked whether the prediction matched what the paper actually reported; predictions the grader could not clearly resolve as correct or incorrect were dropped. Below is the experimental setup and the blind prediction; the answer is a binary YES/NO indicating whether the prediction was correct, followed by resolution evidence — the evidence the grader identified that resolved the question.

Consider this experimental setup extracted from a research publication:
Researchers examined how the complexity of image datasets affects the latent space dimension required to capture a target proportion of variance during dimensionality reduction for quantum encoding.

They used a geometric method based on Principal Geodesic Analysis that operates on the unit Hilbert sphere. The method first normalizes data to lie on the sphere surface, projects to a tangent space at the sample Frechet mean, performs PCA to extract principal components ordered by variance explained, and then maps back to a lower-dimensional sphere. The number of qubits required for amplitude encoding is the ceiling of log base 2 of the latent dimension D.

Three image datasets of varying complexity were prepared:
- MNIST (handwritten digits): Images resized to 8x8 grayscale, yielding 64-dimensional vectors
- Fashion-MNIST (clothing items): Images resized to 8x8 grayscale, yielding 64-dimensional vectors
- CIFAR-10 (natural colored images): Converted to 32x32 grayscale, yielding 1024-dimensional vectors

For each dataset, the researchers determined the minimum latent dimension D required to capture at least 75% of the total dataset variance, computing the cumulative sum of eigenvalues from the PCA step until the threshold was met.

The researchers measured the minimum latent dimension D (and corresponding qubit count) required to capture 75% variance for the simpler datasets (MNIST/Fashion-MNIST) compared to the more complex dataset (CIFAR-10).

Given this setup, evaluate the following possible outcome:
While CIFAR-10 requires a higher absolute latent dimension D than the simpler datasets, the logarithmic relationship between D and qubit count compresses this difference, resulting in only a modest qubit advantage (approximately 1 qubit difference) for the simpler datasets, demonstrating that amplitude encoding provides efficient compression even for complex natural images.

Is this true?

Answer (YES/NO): NO